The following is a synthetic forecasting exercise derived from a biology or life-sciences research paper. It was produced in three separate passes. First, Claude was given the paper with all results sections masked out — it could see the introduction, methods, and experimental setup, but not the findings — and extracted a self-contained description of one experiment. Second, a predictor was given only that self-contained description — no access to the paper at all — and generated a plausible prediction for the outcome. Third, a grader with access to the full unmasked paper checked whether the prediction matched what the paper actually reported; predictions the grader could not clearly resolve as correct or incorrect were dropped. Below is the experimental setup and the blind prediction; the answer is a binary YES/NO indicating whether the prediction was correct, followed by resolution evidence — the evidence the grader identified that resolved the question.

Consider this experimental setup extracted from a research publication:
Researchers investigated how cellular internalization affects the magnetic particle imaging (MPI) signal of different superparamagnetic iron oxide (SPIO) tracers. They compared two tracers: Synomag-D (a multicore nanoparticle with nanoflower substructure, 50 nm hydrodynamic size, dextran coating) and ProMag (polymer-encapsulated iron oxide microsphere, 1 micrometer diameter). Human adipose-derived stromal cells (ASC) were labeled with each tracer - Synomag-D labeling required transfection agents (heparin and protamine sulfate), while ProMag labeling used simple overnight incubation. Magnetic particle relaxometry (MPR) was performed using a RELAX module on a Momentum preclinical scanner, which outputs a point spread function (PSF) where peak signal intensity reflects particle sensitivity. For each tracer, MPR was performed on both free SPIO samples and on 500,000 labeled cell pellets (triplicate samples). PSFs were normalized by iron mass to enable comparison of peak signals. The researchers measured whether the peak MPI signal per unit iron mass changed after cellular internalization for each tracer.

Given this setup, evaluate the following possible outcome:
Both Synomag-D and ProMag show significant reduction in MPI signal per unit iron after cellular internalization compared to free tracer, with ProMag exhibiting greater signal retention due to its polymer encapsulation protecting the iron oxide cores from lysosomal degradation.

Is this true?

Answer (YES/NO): NO